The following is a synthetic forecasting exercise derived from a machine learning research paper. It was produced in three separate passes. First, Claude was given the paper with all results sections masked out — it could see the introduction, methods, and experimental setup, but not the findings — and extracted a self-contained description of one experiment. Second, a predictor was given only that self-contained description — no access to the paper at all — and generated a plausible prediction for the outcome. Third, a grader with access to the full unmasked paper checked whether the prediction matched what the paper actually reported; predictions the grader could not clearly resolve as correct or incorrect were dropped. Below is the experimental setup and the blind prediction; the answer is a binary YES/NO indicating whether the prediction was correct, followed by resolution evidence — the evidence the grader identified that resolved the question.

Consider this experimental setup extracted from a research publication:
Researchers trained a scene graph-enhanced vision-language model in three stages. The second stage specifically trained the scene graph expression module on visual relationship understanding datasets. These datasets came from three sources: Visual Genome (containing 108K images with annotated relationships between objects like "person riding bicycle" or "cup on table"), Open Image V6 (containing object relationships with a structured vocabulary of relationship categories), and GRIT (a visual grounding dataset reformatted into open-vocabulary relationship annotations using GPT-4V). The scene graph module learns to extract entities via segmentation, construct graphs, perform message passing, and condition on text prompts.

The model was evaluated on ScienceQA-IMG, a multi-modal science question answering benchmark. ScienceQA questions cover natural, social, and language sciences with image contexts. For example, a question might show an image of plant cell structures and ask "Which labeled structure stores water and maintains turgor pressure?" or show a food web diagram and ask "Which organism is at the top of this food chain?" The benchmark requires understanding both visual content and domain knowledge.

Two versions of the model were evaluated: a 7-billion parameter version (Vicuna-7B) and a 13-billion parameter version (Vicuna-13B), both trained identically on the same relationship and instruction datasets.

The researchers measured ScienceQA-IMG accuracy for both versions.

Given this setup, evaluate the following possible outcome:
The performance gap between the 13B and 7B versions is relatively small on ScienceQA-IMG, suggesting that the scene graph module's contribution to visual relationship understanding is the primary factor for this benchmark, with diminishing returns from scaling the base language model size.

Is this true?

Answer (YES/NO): NO